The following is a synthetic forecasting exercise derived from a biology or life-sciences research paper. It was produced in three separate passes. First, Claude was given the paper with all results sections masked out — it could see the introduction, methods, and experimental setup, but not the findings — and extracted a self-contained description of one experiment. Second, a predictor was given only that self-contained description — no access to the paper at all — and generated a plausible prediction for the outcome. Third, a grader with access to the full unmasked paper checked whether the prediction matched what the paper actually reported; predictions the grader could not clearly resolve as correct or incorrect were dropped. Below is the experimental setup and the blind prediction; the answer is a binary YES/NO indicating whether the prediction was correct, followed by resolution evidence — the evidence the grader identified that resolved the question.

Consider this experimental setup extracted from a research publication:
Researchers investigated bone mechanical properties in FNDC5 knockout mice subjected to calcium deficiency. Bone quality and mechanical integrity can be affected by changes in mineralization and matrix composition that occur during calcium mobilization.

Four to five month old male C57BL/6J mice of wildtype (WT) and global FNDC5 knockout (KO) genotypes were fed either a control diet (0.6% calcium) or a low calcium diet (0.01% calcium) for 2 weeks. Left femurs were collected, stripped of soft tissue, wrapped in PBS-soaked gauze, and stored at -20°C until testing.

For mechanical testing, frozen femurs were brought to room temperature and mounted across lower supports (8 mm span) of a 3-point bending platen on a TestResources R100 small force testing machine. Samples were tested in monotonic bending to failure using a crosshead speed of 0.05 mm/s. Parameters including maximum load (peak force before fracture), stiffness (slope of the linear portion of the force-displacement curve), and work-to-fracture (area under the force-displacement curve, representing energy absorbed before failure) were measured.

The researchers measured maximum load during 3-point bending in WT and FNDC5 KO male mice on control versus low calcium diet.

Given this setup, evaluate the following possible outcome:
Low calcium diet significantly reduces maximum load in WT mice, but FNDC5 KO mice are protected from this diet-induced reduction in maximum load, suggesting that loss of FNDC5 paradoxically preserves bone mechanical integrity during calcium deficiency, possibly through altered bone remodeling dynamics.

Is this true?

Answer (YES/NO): NO